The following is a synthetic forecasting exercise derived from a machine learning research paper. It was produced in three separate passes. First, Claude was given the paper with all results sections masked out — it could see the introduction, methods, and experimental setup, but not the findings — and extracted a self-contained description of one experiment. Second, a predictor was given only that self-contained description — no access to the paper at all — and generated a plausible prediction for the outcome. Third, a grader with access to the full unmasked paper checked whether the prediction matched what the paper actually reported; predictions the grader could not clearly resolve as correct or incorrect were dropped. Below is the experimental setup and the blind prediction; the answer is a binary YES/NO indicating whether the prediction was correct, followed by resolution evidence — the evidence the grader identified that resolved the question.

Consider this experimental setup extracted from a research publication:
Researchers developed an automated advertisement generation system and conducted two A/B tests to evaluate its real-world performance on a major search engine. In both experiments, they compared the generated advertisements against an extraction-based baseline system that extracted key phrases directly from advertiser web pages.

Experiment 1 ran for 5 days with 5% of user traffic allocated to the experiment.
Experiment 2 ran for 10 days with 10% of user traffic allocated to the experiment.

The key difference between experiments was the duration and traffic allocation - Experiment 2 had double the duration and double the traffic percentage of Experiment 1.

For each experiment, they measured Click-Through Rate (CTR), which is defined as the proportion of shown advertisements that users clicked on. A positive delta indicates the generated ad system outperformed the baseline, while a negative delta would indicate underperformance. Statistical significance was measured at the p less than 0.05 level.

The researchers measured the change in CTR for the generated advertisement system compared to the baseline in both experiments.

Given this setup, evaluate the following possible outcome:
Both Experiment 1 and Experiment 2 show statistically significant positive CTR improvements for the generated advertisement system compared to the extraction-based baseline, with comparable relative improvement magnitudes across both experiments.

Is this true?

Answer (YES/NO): NO